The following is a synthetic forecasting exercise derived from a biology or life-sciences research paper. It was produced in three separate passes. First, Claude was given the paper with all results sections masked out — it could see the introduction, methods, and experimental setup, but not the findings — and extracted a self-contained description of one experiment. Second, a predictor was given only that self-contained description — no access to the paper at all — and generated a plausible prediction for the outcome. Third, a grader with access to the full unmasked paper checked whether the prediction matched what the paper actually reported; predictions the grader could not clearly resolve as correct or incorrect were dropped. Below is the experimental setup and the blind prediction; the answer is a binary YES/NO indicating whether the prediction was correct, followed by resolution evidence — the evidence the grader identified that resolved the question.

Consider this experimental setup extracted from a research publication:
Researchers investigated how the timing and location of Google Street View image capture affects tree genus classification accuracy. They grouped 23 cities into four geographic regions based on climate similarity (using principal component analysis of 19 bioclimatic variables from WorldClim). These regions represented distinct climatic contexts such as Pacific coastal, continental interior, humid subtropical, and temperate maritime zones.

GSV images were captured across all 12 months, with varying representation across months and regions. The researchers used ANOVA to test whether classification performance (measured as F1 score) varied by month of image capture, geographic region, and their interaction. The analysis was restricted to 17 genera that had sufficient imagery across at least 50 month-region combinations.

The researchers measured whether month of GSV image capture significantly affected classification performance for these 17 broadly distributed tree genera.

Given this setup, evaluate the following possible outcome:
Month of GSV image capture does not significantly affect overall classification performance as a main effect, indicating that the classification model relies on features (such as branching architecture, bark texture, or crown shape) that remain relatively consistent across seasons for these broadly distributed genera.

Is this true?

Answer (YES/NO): NO